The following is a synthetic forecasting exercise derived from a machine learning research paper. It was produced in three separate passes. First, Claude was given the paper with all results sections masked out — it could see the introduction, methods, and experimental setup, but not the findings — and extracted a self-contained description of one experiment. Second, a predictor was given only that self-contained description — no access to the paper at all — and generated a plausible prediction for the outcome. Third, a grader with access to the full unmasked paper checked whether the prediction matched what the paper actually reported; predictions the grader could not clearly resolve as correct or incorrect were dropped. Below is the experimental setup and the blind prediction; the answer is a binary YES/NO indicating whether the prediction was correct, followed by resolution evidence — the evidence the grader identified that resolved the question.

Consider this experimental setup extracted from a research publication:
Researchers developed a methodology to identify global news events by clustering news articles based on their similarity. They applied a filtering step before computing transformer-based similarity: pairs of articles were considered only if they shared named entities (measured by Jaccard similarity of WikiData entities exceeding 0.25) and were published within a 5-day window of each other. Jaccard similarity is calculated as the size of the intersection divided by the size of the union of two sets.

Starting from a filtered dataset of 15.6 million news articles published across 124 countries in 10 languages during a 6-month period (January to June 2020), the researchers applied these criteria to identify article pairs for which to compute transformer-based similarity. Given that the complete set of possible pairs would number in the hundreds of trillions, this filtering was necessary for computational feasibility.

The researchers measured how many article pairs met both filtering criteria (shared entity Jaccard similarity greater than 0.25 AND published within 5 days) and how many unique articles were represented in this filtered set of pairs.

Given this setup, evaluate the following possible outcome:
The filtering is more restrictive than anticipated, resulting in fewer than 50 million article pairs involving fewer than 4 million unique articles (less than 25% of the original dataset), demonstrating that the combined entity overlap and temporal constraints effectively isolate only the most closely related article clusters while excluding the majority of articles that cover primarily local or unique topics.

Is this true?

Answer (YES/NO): YES